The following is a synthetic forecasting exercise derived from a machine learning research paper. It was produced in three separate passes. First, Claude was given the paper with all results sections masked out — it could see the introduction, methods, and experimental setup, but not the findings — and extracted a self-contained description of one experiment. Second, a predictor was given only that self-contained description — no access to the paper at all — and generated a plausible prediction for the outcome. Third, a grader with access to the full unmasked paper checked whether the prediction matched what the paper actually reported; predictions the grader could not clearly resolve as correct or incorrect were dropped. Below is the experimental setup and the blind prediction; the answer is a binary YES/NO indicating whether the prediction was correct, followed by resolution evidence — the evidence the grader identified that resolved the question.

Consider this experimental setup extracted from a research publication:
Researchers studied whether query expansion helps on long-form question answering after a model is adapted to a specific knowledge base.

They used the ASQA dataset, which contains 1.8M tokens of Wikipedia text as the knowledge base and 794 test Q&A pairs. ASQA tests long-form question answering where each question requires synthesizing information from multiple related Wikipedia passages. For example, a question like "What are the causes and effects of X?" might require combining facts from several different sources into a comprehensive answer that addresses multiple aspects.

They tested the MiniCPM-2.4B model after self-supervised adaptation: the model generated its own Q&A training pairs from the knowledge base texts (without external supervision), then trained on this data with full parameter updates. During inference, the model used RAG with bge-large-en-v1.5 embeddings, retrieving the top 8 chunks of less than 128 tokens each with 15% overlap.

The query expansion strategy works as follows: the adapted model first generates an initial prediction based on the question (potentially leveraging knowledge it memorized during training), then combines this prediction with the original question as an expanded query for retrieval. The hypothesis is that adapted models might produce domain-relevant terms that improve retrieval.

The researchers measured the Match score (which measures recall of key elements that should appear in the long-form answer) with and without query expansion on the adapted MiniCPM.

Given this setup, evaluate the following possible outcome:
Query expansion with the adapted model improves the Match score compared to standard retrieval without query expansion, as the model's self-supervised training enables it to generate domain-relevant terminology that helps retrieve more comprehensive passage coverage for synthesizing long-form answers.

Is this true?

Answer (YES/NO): NO